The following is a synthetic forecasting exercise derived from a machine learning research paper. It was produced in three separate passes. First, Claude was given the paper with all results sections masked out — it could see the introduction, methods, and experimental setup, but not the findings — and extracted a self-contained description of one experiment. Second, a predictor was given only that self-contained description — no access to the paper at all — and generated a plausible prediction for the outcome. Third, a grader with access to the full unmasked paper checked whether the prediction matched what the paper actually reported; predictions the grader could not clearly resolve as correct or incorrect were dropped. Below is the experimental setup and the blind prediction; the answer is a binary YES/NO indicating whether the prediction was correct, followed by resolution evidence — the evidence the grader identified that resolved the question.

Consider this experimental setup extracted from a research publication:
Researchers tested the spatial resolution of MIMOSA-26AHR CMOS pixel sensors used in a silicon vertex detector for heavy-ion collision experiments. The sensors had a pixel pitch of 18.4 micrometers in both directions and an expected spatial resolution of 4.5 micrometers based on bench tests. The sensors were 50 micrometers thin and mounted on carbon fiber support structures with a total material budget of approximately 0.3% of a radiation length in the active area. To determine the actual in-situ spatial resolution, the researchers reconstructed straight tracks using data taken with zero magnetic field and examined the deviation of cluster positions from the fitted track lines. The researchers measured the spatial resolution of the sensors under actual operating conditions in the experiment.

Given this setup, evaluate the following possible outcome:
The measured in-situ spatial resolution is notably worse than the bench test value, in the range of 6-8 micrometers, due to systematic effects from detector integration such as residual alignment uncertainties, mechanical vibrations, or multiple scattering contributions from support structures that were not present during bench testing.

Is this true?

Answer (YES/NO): NO